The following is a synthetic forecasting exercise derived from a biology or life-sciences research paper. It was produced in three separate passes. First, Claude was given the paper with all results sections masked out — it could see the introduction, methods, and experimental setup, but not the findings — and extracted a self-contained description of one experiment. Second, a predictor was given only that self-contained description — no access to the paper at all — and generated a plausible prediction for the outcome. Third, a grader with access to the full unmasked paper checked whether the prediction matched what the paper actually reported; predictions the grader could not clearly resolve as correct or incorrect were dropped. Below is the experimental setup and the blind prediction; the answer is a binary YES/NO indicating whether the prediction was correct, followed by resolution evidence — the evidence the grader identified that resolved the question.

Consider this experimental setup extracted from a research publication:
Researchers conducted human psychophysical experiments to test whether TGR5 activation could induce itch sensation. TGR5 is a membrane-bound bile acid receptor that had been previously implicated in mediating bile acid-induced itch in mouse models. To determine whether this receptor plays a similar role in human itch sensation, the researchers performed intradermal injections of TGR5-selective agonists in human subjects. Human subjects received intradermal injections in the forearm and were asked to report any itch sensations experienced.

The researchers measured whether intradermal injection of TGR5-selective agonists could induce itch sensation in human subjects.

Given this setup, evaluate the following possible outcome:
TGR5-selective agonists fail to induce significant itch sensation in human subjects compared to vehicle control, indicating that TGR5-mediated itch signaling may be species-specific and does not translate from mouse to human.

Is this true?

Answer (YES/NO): YES